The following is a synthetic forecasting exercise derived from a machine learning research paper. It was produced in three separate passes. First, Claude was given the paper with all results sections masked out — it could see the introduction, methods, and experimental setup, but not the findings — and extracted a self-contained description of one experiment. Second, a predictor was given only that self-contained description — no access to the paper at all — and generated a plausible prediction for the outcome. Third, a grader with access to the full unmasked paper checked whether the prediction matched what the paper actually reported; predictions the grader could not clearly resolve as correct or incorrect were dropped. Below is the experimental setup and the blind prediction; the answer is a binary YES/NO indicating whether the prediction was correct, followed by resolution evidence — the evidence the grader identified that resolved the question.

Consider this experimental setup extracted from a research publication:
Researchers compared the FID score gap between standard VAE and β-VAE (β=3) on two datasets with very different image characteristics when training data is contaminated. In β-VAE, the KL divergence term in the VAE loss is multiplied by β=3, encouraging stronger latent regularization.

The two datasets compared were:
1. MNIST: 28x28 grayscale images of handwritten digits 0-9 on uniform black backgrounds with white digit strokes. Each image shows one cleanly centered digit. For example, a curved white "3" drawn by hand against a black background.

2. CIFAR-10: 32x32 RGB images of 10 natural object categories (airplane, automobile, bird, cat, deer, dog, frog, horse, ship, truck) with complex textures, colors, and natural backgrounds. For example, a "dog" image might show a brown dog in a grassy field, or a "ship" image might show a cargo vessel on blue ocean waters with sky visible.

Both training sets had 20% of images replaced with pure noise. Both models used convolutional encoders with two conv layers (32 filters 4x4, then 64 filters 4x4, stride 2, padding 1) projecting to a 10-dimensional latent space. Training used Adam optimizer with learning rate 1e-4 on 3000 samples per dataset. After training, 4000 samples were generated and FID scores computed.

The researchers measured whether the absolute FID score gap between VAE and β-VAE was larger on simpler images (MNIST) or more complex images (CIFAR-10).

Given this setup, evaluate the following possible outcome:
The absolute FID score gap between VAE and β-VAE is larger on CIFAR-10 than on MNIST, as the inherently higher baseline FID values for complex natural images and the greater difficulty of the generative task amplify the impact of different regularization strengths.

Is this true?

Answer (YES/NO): NO